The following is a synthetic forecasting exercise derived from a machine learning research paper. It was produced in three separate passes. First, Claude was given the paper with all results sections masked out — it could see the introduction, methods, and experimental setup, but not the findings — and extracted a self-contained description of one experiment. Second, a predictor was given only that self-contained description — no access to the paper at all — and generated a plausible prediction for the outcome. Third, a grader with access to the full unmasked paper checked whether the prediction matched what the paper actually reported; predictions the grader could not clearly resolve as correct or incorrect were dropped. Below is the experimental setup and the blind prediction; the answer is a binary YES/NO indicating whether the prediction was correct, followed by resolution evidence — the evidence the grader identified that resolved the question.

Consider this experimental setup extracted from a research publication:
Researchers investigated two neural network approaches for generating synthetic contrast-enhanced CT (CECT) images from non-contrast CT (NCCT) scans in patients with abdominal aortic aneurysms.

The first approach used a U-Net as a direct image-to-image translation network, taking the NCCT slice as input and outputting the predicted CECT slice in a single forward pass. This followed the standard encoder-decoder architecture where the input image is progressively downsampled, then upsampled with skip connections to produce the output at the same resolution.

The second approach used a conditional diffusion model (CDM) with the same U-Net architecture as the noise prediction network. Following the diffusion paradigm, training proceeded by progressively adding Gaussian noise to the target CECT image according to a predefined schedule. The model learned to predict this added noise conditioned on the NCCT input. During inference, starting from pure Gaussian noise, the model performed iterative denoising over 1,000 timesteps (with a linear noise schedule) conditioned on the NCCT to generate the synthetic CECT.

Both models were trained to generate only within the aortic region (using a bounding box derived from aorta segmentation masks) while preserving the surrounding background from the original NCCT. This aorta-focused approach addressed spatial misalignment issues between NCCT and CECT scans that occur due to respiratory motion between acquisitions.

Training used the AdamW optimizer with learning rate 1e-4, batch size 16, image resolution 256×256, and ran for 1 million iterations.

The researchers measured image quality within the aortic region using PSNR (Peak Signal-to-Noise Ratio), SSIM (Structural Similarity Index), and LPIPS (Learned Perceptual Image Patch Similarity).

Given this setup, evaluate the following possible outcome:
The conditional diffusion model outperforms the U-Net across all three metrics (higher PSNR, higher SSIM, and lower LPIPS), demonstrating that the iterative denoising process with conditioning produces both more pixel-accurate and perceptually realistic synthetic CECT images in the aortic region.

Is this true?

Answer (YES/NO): YES